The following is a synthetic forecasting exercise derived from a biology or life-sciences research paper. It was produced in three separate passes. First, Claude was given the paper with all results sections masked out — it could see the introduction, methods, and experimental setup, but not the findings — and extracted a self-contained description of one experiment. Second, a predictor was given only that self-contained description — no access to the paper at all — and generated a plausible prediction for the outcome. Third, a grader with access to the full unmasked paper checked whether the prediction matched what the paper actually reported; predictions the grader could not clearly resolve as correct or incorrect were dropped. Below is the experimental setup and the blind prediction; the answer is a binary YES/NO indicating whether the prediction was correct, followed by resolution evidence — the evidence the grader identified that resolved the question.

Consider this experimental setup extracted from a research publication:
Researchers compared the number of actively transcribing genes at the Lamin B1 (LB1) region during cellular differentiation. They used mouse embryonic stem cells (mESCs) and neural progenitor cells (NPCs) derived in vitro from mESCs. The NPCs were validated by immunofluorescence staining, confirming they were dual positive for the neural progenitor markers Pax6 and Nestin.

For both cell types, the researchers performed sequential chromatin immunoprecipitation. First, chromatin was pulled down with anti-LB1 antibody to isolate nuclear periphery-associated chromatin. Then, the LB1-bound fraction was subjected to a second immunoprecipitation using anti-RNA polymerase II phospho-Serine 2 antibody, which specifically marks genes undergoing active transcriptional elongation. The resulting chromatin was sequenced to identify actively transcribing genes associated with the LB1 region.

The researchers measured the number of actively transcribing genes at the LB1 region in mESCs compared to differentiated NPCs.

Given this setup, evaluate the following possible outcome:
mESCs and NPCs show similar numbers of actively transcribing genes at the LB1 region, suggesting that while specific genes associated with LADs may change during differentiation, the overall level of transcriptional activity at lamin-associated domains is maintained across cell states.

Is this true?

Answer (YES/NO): NO